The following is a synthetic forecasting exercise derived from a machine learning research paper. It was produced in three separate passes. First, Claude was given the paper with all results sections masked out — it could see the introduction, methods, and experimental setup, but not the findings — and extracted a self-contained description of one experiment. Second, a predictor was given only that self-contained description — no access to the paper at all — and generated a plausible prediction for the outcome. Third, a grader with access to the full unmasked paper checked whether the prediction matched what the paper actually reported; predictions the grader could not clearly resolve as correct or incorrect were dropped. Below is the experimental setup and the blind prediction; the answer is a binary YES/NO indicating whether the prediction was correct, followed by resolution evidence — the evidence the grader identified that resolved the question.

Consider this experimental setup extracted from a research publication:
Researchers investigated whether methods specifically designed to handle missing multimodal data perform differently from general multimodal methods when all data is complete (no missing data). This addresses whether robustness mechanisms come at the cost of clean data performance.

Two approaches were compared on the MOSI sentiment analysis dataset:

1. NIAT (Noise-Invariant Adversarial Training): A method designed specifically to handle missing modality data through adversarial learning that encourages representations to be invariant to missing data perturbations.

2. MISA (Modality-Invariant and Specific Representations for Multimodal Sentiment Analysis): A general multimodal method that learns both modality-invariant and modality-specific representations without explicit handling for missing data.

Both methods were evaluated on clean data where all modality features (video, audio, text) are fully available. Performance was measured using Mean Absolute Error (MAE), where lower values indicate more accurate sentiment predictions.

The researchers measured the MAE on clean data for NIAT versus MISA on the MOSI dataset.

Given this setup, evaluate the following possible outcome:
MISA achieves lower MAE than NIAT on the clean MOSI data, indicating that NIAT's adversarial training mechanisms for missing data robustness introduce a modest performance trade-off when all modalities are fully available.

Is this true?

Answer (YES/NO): NO